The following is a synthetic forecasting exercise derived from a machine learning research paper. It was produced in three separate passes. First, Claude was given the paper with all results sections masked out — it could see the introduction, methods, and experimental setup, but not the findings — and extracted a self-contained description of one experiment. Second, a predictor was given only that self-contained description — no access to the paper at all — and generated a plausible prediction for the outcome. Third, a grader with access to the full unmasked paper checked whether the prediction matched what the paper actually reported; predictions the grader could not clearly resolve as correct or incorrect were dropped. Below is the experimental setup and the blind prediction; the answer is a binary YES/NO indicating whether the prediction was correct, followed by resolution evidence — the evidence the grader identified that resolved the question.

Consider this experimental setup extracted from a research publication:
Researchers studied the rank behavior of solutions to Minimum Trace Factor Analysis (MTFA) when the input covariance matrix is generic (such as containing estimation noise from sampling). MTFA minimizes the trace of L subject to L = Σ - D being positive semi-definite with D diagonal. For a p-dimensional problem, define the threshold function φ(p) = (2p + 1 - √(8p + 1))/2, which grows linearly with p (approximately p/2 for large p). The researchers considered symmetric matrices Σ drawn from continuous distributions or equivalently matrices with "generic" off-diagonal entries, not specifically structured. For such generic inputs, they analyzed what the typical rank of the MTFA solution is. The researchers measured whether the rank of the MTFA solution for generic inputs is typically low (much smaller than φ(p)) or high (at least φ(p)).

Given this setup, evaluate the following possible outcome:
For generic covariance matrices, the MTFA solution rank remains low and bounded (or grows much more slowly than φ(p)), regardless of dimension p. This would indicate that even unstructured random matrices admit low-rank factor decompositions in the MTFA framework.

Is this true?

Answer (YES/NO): NO